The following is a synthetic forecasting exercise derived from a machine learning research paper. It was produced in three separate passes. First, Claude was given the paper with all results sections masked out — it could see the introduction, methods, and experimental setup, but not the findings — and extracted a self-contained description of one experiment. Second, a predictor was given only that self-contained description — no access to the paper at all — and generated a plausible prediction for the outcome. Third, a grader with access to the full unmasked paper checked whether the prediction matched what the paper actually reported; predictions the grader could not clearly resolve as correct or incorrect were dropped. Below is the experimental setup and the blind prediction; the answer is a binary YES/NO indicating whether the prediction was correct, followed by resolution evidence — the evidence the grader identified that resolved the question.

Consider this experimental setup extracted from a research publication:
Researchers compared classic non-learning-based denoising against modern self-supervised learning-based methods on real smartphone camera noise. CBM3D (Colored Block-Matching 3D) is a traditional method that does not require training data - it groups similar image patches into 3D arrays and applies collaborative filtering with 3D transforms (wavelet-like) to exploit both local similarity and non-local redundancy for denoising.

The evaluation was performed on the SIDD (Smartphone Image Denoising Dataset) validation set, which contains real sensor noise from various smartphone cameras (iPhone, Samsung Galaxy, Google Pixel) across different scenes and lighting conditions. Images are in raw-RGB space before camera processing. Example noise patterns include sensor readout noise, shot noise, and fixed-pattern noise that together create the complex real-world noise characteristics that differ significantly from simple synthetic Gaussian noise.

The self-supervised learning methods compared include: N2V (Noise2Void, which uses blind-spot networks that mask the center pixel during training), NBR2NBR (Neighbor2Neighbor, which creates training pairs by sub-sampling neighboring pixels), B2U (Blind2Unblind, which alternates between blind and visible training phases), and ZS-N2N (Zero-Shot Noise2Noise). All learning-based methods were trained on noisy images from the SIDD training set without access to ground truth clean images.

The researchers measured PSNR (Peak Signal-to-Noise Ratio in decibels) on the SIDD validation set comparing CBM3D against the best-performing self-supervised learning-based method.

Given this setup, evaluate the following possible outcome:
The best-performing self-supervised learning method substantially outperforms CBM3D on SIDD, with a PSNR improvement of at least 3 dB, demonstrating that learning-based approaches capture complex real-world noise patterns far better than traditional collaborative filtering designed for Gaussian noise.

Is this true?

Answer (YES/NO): NO